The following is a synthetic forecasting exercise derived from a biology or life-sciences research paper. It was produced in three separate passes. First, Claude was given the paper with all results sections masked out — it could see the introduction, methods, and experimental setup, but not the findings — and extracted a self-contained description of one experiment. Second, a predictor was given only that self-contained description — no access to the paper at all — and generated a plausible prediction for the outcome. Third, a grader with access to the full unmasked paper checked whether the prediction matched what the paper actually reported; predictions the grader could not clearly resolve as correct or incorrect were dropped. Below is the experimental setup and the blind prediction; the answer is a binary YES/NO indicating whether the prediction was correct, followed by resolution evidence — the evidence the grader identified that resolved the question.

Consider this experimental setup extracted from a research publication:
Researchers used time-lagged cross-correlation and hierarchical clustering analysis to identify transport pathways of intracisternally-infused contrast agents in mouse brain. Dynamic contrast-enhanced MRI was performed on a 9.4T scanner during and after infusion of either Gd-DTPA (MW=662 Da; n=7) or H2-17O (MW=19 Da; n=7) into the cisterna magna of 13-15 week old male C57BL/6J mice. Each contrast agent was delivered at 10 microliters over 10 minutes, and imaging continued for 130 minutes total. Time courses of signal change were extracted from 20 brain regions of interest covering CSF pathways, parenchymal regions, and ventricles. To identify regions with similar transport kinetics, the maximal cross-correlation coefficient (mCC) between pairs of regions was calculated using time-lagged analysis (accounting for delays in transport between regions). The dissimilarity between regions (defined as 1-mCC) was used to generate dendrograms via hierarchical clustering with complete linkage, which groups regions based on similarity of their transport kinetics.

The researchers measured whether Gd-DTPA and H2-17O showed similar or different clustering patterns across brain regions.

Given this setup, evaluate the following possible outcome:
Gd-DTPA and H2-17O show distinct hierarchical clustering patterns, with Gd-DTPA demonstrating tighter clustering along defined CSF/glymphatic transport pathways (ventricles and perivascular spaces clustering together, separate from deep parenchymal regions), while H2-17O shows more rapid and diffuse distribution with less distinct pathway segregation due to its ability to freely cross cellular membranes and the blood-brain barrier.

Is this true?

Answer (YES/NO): NO